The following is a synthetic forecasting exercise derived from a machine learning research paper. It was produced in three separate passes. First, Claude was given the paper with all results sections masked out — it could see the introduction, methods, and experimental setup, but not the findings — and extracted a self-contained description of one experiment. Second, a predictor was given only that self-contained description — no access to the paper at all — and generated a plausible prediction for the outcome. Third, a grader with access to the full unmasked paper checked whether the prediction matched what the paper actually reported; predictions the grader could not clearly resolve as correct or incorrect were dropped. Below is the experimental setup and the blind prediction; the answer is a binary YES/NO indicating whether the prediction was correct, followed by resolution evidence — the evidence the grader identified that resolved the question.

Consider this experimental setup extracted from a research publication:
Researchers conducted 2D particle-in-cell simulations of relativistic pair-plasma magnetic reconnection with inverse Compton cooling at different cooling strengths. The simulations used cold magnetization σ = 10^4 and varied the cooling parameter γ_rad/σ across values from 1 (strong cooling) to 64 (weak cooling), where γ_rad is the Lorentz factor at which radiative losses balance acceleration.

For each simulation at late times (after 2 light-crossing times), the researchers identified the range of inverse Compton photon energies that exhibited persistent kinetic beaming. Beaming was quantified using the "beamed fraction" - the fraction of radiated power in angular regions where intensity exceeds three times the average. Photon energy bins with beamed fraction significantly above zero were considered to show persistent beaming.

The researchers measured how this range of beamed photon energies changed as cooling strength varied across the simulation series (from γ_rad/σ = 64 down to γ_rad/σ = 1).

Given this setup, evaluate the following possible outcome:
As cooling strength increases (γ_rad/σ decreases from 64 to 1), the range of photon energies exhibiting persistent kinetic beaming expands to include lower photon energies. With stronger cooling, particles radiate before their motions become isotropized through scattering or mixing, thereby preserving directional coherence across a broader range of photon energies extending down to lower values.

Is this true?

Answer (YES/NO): YES